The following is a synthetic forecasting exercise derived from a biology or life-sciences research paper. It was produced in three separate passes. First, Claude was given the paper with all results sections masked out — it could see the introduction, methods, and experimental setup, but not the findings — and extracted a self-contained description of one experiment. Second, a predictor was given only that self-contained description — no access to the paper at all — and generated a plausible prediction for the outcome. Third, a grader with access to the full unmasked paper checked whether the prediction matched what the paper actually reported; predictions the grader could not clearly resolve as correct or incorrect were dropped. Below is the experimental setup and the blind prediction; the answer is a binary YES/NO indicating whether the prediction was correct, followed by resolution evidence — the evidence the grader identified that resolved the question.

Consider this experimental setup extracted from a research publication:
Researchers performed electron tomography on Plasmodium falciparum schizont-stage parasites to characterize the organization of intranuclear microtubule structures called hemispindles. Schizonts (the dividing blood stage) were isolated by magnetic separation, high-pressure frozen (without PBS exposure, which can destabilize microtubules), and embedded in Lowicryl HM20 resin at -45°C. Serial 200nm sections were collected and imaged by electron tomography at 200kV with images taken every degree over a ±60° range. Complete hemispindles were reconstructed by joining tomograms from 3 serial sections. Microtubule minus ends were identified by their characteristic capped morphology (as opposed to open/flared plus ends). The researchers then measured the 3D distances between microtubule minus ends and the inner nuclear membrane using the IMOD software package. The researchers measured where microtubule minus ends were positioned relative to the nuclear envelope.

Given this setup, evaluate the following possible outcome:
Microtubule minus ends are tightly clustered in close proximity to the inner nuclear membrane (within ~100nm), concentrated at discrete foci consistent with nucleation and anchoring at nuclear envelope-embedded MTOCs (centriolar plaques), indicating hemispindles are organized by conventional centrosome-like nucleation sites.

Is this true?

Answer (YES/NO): NO